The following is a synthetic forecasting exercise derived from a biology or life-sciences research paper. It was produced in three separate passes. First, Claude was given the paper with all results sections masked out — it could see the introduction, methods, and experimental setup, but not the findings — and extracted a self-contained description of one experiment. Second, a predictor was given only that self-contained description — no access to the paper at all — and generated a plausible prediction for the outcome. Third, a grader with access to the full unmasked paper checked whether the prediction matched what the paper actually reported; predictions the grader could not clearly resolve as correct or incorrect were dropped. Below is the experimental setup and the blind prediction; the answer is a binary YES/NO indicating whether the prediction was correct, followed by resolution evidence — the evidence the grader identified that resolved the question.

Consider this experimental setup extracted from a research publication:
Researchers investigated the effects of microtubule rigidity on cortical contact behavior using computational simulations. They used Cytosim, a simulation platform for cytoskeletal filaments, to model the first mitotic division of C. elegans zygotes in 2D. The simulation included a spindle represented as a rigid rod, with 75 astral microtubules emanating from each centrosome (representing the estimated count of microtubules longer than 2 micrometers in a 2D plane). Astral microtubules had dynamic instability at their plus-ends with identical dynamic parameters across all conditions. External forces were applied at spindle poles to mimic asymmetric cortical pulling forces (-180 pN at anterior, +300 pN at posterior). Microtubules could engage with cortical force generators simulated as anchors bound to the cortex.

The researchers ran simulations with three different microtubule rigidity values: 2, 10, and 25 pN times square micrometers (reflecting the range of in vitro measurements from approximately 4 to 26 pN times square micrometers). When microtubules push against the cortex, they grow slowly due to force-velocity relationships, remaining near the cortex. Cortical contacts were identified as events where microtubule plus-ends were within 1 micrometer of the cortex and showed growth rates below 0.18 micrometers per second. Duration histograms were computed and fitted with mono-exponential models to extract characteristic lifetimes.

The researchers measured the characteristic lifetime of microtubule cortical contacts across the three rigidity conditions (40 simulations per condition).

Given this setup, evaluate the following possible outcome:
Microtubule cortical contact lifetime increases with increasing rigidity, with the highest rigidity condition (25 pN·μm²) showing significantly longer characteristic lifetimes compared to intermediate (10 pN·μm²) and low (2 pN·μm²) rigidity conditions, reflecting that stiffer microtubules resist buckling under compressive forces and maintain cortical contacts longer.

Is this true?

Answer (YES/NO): NO